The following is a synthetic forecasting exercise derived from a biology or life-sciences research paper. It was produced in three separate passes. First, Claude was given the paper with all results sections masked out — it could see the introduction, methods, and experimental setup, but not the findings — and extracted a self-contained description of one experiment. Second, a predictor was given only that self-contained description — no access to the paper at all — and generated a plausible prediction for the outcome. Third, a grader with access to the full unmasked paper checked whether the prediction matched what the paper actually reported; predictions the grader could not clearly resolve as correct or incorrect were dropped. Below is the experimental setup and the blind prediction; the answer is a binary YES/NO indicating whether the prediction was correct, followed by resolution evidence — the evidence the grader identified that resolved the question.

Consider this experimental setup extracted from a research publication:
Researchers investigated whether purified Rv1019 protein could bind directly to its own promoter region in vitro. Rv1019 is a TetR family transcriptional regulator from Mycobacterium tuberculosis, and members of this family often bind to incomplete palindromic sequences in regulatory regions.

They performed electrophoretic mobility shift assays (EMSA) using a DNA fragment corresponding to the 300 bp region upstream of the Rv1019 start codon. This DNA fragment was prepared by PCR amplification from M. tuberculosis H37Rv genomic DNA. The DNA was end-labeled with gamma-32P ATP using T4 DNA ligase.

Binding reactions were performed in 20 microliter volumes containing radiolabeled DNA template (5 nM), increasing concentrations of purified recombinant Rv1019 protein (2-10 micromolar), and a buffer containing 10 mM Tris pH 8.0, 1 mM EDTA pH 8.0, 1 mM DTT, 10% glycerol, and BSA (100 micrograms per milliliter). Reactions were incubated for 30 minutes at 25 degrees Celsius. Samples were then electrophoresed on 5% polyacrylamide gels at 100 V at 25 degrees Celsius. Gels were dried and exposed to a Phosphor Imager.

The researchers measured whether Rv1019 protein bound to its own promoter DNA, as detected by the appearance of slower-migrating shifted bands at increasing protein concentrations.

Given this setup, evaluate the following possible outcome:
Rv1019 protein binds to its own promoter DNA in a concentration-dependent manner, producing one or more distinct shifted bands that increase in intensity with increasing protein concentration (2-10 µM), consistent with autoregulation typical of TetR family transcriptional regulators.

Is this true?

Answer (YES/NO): YES